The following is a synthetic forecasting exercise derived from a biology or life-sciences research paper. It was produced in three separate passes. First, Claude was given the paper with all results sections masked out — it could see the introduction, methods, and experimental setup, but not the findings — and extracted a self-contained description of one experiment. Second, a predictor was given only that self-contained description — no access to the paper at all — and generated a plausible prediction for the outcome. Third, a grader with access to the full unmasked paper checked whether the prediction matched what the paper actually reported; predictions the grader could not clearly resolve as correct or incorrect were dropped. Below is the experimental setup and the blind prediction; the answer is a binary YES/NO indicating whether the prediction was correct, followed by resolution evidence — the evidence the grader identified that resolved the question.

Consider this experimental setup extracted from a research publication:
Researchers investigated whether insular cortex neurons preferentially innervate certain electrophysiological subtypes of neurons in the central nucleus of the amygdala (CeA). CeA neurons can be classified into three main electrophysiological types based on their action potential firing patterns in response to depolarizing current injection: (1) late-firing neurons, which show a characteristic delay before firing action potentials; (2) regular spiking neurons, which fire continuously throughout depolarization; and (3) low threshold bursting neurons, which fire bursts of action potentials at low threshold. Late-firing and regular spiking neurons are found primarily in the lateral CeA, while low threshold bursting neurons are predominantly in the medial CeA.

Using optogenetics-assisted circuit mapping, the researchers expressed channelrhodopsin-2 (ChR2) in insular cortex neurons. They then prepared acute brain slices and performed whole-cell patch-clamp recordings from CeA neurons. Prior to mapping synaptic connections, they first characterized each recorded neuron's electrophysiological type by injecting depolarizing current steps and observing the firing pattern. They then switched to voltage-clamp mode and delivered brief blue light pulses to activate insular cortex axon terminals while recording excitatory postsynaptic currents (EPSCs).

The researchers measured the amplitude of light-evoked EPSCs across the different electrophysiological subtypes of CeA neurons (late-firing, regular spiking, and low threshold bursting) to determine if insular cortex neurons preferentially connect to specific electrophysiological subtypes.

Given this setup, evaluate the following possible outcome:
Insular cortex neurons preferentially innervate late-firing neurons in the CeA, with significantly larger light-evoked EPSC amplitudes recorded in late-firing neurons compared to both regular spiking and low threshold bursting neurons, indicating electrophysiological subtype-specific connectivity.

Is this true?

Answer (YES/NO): NO